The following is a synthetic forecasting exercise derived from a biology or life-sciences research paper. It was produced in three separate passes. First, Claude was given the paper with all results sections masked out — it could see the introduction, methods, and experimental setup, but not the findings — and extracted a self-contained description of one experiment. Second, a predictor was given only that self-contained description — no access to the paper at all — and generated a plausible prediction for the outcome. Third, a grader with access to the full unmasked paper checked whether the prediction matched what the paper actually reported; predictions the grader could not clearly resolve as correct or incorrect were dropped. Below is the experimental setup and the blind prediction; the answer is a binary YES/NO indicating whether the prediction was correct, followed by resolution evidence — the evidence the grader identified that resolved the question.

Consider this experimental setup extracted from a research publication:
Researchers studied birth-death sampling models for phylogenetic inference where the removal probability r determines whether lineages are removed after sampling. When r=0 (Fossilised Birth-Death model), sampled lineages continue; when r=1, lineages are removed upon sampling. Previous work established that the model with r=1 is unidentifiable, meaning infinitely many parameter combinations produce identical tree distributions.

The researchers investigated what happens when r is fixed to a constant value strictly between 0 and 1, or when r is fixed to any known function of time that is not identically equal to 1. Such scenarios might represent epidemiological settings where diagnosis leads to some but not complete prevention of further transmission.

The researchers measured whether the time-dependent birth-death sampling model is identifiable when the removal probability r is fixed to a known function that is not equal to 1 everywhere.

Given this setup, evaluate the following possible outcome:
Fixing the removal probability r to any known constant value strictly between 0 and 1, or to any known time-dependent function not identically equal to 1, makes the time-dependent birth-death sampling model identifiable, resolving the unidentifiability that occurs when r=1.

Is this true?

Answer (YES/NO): YES